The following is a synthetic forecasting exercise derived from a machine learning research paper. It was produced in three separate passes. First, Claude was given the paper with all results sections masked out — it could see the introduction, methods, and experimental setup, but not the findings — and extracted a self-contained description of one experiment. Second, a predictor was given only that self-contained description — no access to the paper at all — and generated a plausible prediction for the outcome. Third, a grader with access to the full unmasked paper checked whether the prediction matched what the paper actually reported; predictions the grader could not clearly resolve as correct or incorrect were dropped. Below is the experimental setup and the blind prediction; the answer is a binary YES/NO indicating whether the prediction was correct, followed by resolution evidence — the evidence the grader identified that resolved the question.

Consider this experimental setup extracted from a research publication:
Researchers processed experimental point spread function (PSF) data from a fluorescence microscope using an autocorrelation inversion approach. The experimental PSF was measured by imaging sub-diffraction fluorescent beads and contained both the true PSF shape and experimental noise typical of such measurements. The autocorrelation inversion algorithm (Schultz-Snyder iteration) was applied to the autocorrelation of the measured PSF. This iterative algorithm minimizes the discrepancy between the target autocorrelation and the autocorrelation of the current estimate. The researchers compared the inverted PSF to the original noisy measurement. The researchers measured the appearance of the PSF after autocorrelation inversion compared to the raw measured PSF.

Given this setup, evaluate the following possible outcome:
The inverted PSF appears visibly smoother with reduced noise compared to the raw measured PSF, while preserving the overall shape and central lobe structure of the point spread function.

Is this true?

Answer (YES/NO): YES